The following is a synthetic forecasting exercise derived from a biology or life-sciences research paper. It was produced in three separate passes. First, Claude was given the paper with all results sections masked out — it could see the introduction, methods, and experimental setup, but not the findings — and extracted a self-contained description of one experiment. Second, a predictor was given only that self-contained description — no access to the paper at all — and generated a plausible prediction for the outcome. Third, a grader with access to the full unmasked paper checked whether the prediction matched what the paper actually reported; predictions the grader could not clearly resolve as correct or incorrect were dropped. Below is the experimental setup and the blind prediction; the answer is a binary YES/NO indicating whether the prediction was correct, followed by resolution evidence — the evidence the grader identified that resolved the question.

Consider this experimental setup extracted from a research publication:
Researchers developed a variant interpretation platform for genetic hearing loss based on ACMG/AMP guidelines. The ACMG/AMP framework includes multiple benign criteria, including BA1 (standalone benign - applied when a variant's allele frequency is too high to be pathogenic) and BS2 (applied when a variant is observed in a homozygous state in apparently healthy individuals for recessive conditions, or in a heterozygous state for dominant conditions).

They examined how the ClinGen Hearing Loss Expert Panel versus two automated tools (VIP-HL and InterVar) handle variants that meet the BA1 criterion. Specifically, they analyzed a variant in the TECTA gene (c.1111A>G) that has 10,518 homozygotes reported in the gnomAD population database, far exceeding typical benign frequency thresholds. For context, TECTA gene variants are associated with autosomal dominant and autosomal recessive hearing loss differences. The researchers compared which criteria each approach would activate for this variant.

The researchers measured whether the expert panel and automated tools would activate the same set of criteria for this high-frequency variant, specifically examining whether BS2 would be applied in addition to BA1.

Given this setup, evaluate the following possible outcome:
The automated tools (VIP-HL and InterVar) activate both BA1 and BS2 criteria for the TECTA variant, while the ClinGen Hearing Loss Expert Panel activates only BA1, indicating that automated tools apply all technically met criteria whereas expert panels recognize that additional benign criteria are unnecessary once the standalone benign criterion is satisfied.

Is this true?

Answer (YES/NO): YES